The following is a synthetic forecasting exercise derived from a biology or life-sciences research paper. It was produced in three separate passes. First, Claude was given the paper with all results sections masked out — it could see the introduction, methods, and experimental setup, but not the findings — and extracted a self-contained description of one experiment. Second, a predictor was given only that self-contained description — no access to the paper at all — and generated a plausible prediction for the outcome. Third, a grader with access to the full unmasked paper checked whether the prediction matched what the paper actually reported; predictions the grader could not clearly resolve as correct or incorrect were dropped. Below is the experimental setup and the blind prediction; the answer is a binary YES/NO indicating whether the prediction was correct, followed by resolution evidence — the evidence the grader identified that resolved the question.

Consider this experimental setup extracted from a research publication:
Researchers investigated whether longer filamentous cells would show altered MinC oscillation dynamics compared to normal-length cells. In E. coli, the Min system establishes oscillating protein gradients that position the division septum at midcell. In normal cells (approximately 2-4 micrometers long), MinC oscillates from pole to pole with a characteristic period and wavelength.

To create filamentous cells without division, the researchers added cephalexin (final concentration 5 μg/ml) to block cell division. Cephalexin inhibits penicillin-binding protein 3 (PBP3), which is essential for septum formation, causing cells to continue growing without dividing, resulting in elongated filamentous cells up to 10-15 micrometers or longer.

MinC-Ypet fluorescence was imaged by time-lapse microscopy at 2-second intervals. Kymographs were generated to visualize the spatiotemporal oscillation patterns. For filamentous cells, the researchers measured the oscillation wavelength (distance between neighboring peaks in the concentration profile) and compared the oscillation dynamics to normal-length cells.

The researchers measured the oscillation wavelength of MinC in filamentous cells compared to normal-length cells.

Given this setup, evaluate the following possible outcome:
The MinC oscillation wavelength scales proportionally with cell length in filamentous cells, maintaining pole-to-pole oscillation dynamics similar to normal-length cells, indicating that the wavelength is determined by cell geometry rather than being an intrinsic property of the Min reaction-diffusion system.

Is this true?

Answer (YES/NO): NO